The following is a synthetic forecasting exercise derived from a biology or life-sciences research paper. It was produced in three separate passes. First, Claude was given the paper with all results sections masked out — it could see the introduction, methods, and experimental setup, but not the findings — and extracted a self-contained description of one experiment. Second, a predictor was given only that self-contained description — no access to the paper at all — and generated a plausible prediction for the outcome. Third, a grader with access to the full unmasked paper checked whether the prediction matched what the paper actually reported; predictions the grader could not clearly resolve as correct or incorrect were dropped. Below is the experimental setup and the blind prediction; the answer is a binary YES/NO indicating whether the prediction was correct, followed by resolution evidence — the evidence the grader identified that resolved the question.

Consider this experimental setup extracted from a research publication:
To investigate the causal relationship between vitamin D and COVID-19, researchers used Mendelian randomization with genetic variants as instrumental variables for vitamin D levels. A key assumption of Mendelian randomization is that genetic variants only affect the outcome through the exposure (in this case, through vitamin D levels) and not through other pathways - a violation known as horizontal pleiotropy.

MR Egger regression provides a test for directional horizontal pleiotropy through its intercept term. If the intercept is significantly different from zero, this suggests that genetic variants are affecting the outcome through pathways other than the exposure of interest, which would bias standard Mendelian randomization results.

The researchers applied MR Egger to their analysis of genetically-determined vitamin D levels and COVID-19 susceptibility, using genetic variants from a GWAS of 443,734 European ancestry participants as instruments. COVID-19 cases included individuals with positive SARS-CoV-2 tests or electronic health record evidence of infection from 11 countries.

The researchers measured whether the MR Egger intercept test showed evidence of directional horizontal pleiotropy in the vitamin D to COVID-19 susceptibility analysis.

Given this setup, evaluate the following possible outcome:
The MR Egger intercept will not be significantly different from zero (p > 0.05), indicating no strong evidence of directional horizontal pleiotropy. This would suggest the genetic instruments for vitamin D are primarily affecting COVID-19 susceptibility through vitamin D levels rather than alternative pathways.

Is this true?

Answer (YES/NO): YES